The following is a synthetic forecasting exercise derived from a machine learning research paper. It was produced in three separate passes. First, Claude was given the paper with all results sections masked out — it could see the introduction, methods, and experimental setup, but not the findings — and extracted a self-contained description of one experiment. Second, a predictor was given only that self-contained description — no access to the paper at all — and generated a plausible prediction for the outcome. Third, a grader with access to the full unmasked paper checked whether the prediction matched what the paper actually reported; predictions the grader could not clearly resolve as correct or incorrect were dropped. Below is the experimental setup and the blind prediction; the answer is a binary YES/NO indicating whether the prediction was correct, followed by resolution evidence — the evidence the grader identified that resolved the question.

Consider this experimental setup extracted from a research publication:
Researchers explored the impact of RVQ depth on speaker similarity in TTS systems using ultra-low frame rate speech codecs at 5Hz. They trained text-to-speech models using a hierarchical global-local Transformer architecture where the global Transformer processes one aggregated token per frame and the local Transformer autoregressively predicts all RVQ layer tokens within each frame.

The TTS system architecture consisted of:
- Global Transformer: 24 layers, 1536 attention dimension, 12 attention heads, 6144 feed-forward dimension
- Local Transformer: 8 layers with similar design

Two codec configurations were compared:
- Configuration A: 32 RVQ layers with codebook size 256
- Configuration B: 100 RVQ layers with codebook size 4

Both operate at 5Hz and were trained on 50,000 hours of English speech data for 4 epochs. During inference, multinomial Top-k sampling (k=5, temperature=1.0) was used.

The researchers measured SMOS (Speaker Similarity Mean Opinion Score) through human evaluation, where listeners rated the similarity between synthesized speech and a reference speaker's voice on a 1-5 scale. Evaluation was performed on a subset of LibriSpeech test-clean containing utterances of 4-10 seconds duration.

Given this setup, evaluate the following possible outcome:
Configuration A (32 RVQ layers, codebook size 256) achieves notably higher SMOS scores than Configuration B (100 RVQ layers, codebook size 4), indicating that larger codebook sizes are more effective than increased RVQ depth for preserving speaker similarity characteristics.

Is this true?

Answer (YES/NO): NO